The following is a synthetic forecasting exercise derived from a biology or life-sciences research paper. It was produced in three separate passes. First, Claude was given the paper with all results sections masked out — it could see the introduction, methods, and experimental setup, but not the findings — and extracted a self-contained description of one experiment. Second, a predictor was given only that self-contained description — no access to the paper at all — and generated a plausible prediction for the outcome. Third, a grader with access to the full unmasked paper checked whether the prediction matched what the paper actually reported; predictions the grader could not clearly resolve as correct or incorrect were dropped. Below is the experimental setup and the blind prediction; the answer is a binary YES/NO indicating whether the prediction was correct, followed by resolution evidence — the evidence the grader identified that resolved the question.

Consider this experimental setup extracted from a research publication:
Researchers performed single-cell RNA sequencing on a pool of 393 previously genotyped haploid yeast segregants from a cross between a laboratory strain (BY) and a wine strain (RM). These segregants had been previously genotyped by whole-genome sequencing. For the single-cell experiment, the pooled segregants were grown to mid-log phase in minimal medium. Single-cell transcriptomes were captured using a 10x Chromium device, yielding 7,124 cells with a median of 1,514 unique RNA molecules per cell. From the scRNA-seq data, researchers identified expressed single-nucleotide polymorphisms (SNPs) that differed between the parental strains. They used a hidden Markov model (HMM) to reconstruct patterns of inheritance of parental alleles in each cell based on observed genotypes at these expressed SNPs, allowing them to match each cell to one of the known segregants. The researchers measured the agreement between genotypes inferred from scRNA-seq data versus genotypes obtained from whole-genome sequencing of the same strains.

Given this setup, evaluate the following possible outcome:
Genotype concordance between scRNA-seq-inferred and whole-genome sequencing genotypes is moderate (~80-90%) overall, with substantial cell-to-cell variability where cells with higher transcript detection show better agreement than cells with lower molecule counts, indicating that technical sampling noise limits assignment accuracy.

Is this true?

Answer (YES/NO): NO